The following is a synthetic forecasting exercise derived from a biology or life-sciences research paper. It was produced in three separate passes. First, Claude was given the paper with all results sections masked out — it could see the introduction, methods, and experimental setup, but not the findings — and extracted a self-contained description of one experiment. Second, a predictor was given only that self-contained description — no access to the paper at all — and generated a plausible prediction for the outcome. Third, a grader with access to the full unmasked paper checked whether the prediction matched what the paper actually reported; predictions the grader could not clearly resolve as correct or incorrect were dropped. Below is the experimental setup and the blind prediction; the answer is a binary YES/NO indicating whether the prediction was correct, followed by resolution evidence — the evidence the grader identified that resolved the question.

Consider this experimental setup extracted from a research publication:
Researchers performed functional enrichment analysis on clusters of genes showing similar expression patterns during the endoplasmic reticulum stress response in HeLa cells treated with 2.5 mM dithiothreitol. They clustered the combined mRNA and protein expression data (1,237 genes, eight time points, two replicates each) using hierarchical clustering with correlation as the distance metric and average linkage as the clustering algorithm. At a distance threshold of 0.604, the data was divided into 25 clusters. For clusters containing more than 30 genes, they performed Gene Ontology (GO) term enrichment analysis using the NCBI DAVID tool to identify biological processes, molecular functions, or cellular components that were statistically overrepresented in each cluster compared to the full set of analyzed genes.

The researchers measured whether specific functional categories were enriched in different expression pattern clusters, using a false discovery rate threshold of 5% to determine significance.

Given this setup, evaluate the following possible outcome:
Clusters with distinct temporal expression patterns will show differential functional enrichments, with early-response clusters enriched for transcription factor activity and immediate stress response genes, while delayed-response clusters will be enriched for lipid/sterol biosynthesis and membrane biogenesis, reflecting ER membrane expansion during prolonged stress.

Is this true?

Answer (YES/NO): NO